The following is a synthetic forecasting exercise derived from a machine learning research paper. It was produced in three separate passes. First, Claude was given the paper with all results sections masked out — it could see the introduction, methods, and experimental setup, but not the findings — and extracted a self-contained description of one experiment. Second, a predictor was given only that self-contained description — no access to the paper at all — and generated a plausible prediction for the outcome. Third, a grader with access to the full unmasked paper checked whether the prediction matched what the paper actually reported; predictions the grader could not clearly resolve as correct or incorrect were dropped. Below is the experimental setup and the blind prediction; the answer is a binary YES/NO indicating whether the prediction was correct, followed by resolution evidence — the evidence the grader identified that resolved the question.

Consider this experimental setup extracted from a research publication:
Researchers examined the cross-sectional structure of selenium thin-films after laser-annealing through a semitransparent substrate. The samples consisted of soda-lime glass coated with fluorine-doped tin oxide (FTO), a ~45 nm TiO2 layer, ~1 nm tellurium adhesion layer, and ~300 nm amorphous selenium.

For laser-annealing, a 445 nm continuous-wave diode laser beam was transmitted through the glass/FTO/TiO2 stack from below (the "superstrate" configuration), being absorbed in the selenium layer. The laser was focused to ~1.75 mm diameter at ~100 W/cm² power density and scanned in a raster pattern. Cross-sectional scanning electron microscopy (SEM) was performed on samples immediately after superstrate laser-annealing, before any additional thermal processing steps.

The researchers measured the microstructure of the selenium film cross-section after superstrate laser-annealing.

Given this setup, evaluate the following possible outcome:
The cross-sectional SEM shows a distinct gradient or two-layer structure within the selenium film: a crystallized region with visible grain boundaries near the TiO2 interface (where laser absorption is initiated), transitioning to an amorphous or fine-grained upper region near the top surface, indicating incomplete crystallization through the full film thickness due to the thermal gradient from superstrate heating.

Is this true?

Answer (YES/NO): YES